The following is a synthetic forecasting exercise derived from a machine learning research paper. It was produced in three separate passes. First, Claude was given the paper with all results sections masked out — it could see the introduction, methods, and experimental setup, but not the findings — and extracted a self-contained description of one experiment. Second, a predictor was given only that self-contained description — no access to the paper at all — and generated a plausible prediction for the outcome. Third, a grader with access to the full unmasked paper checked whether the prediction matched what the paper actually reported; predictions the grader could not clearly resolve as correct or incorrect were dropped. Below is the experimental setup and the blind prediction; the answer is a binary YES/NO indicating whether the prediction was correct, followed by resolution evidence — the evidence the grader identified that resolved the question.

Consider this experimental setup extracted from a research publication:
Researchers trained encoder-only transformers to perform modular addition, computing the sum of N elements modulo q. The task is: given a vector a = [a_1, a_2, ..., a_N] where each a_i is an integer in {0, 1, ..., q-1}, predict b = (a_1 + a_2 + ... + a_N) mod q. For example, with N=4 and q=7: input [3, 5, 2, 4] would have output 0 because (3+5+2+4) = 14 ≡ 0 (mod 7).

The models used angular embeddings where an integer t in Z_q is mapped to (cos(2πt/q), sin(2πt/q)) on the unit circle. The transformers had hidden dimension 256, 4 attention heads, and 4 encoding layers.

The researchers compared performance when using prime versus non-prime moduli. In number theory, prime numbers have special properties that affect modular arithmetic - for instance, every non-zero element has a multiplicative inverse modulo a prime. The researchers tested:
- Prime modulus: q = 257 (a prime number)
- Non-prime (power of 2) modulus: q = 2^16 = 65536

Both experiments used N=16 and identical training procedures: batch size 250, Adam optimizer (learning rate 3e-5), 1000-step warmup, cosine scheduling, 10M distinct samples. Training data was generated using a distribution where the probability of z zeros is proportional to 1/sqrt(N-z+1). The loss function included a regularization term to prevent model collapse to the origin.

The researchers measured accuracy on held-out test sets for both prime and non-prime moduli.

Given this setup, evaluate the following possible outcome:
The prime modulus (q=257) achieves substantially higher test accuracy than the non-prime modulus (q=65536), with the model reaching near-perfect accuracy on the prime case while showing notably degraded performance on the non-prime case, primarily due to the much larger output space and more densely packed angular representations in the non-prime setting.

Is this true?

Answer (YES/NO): NO